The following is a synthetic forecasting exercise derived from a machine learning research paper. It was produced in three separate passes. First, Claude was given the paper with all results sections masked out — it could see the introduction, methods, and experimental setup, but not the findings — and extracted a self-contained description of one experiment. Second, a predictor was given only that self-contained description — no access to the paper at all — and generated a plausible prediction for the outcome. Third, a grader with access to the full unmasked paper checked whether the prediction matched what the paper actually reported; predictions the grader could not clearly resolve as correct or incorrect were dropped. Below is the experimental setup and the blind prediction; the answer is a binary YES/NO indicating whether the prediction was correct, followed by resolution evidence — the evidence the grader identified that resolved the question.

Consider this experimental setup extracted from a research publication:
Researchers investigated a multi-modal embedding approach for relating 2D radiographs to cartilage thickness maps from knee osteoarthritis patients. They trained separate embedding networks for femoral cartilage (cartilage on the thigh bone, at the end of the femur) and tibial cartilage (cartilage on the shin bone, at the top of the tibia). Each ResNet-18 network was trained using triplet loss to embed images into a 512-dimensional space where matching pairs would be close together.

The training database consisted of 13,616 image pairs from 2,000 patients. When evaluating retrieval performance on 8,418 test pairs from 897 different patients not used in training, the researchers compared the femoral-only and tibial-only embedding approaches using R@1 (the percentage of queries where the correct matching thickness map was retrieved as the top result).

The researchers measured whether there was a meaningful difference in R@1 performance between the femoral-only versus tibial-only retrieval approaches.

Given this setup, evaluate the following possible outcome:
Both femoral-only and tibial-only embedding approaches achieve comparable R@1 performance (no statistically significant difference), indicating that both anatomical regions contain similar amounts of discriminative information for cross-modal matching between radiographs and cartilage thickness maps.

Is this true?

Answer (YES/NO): NO